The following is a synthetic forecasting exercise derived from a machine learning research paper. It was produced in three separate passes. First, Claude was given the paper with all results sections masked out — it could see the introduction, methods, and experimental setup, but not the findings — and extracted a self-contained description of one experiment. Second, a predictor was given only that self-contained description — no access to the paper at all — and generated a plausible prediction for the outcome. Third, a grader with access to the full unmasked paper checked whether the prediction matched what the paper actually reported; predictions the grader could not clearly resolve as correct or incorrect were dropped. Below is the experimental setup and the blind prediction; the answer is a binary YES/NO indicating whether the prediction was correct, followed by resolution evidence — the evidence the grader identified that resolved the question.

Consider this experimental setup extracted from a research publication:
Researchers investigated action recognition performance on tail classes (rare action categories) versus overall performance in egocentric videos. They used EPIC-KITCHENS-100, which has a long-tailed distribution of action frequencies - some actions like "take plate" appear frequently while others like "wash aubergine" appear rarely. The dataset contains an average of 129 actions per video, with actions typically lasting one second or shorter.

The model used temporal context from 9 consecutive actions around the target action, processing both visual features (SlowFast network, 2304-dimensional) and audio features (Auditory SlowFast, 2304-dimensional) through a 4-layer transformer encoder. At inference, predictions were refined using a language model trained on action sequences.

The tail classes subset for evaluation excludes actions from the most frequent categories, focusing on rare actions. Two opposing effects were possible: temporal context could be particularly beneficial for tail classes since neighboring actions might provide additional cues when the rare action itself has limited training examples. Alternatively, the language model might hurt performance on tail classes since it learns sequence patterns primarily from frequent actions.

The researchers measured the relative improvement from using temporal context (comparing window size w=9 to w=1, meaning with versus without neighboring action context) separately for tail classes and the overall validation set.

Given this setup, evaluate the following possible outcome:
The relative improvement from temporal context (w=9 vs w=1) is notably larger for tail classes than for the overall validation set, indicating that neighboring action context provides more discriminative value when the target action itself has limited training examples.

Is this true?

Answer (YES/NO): YES